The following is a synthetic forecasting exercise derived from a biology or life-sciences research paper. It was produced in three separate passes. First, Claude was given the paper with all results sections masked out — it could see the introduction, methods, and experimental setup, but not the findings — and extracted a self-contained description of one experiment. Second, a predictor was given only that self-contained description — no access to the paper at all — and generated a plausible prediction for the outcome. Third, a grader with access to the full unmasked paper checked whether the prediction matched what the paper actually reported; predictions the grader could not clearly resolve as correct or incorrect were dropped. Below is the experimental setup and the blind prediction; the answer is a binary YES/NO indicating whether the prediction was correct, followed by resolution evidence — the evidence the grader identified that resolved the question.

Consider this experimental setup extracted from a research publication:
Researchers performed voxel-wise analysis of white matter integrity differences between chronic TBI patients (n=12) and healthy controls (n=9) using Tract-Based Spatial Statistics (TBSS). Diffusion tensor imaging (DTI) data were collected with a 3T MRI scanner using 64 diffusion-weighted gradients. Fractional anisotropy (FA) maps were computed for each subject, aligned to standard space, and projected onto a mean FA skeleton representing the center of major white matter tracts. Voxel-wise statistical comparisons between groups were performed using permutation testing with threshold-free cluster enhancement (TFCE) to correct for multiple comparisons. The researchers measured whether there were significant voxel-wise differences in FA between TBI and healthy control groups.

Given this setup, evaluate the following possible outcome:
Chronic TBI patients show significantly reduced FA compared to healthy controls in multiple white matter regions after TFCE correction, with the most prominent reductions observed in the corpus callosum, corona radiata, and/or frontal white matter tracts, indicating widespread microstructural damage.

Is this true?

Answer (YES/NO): NO